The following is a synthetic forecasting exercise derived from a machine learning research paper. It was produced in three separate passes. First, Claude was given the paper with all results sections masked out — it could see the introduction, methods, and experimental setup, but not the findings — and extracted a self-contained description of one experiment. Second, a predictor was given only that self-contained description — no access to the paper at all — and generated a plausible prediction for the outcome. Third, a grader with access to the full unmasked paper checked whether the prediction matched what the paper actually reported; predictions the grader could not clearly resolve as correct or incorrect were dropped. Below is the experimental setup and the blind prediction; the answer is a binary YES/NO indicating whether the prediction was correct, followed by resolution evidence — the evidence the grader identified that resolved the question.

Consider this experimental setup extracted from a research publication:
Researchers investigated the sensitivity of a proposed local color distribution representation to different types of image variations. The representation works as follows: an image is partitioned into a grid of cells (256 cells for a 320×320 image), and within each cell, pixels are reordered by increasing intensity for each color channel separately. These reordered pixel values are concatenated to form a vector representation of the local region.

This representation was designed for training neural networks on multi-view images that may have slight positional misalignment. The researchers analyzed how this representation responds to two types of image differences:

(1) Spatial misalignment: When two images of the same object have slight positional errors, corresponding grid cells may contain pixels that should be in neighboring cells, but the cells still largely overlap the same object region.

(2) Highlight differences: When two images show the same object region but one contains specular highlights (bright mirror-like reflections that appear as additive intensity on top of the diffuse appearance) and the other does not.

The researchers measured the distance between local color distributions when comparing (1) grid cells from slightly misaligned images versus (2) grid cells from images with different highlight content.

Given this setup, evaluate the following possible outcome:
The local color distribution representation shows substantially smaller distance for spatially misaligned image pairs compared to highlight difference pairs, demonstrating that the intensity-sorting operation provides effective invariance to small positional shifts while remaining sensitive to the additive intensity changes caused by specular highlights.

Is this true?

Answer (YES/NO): YES